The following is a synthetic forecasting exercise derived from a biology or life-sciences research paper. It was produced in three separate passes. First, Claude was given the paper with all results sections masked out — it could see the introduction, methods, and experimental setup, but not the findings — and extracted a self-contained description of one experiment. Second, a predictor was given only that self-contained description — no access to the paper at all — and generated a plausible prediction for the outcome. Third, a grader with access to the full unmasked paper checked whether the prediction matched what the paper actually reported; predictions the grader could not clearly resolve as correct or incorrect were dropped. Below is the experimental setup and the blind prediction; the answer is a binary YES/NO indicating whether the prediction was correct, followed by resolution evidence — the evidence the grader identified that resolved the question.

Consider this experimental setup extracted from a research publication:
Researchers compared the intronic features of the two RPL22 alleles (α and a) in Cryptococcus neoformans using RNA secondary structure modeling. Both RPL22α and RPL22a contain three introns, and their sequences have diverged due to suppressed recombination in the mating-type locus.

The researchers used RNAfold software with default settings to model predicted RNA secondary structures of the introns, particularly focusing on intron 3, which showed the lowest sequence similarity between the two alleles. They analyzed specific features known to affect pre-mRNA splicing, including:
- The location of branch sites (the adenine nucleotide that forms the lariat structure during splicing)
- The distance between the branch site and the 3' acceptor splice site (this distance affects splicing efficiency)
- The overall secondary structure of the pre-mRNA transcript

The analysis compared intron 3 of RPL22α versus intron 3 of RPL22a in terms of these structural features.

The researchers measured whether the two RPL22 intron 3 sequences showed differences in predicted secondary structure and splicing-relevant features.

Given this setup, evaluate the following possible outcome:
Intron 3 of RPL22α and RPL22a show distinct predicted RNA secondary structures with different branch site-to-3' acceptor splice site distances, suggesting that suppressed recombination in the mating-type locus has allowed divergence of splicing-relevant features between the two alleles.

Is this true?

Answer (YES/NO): YES